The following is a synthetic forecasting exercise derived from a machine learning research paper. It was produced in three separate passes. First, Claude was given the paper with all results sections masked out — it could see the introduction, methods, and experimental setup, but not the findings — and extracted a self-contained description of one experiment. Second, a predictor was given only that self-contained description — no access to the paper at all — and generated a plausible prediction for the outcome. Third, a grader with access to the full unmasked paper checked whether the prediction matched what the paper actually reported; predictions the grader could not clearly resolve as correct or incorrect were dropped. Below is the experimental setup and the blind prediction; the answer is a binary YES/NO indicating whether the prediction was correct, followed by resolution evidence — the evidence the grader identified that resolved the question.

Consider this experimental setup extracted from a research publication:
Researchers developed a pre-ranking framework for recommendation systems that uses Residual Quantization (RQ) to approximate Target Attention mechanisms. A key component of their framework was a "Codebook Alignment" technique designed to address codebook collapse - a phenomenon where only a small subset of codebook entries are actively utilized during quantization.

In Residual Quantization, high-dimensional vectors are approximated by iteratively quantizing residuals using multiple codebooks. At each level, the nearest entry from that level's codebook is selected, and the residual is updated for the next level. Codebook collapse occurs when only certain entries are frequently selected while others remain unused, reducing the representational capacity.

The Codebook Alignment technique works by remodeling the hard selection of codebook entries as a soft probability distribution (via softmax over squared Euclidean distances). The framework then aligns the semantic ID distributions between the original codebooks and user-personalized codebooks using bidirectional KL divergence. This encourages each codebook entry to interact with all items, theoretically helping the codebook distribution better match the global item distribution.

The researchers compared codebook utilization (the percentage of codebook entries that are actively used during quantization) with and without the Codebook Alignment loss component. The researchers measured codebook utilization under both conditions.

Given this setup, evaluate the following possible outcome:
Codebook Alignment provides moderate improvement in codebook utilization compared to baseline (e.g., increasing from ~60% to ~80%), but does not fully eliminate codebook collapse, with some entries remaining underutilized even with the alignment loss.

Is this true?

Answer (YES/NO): NO